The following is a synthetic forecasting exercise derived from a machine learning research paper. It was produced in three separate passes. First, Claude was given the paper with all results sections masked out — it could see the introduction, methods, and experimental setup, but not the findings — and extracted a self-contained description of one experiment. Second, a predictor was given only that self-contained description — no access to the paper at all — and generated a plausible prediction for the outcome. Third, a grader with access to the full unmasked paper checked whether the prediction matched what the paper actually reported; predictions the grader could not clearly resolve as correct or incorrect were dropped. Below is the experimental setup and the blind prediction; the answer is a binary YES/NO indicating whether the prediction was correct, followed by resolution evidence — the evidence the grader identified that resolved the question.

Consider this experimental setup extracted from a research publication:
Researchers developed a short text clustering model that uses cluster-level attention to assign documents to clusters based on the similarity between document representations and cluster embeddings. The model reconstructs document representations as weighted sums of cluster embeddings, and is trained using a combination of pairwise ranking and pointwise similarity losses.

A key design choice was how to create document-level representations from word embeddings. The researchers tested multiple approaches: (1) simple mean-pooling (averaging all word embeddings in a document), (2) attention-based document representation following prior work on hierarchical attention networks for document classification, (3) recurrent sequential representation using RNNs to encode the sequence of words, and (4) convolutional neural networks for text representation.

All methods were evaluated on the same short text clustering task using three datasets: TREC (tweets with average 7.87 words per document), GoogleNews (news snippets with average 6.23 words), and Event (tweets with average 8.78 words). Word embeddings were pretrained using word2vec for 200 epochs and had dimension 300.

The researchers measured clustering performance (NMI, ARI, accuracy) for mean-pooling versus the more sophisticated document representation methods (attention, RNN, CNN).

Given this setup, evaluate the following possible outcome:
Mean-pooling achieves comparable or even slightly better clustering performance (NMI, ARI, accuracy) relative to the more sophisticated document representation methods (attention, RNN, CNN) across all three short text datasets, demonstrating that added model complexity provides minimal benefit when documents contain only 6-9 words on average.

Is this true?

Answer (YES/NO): YES